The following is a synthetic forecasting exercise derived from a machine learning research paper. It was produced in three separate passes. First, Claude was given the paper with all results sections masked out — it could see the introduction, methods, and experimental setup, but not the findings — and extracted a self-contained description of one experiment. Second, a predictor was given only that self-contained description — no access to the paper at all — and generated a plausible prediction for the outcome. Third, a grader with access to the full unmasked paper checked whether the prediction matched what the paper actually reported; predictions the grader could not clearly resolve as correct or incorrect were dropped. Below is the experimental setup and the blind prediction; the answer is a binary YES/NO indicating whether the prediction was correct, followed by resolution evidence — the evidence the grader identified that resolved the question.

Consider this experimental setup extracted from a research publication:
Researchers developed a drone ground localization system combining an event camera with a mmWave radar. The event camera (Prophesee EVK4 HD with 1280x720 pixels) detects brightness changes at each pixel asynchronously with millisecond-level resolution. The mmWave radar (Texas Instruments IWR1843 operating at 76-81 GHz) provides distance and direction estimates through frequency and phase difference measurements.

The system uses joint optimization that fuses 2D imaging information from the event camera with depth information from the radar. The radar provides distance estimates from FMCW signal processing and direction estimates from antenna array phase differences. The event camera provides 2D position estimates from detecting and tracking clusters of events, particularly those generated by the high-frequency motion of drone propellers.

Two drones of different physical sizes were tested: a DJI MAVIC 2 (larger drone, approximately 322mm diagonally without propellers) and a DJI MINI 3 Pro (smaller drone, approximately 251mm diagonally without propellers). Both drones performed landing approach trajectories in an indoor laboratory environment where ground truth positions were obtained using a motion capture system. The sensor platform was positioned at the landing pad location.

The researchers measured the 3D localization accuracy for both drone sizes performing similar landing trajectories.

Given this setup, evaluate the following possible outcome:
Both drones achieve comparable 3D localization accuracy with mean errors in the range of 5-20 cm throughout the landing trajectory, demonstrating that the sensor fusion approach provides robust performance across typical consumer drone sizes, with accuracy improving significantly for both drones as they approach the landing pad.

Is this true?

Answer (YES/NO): NO